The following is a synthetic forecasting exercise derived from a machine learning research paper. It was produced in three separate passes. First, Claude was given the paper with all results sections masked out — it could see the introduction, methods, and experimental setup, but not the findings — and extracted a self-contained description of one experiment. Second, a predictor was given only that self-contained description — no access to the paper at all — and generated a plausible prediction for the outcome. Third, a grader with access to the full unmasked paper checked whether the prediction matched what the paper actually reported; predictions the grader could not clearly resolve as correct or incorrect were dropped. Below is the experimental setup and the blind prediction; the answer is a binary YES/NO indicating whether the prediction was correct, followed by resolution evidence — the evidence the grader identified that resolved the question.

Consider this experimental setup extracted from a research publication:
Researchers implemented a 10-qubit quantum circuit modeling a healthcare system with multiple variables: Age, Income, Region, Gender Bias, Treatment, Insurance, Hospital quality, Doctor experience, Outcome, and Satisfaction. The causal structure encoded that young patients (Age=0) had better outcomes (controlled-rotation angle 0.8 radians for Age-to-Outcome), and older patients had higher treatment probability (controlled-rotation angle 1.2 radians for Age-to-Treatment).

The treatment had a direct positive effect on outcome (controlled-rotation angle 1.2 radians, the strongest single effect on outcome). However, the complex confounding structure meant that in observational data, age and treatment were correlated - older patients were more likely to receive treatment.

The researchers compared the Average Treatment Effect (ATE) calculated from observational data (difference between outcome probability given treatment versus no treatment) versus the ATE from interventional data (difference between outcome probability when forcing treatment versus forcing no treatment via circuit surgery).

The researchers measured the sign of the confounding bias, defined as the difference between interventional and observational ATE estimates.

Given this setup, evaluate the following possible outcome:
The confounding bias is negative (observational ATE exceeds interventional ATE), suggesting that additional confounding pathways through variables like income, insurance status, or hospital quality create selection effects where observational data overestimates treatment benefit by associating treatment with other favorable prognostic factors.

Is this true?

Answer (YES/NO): NO